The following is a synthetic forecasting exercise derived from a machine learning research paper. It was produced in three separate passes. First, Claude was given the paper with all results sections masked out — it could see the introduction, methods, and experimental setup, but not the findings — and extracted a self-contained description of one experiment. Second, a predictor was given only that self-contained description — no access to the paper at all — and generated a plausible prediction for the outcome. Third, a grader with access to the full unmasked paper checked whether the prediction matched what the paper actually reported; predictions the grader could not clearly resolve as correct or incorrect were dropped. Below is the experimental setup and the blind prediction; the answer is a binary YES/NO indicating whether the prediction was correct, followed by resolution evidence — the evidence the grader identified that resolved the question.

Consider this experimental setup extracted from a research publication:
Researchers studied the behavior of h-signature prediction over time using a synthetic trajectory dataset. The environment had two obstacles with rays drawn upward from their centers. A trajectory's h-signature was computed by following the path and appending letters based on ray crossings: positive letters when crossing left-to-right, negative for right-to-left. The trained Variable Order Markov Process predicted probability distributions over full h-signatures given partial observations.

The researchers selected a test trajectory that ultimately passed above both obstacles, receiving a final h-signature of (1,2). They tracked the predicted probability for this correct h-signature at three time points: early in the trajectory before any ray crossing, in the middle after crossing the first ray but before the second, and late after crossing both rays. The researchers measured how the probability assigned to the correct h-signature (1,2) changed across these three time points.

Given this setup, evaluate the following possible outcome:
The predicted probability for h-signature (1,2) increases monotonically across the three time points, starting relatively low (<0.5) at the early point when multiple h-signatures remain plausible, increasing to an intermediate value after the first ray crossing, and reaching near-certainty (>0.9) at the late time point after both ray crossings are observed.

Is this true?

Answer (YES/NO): YES